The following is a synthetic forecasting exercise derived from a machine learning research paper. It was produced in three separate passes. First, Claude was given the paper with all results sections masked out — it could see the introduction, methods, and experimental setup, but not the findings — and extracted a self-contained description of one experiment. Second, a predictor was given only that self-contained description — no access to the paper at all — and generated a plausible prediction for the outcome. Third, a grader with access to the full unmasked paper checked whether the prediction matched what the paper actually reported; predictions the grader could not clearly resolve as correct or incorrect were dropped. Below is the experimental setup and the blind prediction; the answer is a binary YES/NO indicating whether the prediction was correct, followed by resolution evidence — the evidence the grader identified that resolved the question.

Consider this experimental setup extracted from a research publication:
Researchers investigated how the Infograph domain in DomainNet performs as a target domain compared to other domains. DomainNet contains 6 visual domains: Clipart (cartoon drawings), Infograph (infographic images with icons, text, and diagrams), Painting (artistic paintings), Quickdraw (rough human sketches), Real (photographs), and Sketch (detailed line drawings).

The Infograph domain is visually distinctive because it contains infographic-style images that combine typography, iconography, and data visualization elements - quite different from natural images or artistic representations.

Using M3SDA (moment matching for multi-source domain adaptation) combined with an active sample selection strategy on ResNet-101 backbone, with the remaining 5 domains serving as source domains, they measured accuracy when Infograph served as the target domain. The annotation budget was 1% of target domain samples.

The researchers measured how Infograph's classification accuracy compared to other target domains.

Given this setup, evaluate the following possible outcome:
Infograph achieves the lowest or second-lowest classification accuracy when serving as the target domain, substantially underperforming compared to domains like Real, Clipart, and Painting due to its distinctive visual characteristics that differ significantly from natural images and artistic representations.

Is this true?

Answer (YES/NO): YES